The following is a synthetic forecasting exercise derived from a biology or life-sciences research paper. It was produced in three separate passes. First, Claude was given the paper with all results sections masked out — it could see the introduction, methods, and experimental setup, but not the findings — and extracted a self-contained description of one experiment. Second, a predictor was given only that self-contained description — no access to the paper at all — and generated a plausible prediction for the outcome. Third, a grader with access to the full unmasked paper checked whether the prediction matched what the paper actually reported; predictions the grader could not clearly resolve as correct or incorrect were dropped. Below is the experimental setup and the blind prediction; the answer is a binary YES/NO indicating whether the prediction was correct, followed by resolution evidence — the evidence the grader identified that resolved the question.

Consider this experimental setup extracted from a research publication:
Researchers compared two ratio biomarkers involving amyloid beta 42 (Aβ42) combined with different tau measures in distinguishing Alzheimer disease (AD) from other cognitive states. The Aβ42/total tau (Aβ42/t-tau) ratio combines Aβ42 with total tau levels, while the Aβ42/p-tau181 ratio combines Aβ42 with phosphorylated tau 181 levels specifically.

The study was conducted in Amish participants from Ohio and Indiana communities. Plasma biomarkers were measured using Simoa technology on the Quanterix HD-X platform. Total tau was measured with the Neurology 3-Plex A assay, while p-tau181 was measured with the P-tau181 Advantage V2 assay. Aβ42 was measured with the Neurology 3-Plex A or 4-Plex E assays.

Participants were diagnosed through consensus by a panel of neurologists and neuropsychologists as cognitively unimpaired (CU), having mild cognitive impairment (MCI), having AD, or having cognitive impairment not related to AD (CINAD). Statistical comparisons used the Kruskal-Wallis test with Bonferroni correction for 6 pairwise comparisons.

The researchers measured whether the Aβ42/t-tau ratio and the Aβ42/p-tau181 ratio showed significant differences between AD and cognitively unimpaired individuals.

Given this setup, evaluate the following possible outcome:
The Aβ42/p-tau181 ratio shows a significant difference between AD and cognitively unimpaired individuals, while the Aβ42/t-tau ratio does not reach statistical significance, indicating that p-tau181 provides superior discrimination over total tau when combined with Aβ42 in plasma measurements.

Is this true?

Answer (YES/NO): YES